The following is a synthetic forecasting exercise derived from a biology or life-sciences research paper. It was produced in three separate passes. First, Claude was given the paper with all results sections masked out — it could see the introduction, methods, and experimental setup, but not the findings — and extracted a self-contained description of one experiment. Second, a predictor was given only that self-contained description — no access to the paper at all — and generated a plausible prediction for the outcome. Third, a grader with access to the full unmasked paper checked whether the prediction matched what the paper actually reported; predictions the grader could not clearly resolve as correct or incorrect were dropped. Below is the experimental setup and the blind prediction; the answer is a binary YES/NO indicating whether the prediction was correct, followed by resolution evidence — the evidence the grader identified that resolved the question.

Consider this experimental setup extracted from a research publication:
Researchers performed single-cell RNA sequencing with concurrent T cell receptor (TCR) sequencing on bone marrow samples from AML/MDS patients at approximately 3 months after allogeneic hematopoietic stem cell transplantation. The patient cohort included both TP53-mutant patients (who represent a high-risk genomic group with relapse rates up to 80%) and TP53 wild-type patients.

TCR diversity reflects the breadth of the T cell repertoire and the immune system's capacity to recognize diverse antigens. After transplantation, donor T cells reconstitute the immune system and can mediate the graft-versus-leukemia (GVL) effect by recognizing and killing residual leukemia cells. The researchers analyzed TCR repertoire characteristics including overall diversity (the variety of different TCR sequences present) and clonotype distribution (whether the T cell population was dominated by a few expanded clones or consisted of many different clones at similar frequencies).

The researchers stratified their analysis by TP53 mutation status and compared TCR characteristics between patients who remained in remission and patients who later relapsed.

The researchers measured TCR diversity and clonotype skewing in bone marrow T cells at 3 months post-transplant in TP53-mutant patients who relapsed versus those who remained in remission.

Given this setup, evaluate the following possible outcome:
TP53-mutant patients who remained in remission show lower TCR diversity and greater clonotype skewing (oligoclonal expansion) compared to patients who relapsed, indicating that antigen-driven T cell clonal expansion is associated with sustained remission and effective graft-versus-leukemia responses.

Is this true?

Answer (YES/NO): NO